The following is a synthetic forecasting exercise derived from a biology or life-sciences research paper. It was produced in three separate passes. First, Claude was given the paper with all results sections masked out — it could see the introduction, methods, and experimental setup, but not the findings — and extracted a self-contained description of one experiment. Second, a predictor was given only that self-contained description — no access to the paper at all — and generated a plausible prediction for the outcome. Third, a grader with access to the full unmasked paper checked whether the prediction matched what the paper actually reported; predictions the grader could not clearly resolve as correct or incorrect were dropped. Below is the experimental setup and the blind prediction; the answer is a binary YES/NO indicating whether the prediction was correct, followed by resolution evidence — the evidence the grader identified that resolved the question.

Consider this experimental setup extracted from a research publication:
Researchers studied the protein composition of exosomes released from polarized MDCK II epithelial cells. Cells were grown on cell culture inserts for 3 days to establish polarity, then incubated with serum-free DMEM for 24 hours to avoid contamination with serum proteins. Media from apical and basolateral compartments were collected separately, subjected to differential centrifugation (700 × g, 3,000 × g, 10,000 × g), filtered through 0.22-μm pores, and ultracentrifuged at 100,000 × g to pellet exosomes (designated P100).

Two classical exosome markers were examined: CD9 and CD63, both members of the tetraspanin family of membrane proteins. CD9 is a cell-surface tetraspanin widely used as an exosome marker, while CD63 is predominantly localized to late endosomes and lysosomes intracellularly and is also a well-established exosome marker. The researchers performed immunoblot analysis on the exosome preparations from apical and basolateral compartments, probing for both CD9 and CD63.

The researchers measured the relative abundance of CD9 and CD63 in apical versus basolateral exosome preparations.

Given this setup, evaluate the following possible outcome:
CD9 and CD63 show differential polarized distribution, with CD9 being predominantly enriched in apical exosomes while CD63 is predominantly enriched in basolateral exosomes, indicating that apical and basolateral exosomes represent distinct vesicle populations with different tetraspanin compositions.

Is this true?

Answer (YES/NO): NO